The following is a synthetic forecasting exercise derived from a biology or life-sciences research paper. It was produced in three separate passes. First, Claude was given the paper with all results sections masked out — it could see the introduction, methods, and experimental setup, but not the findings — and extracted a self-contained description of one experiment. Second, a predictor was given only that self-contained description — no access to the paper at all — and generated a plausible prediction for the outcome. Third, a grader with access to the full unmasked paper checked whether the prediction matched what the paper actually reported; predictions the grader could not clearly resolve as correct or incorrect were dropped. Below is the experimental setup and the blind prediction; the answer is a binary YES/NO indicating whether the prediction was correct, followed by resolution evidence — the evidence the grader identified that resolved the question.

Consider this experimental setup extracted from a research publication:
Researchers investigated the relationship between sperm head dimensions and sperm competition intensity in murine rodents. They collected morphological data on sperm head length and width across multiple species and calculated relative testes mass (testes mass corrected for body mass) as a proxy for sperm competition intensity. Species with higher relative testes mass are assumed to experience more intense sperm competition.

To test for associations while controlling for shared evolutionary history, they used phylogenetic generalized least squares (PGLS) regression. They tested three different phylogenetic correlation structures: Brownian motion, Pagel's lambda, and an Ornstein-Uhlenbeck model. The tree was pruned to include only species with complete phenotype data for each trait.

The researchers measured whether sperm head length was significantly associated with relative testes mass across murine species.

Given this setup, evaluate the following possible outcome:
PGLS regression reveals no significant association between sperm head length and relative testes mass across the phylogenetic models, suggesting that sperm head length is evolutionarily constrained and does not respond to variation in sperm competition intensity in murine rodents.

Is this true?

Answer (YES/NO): NO